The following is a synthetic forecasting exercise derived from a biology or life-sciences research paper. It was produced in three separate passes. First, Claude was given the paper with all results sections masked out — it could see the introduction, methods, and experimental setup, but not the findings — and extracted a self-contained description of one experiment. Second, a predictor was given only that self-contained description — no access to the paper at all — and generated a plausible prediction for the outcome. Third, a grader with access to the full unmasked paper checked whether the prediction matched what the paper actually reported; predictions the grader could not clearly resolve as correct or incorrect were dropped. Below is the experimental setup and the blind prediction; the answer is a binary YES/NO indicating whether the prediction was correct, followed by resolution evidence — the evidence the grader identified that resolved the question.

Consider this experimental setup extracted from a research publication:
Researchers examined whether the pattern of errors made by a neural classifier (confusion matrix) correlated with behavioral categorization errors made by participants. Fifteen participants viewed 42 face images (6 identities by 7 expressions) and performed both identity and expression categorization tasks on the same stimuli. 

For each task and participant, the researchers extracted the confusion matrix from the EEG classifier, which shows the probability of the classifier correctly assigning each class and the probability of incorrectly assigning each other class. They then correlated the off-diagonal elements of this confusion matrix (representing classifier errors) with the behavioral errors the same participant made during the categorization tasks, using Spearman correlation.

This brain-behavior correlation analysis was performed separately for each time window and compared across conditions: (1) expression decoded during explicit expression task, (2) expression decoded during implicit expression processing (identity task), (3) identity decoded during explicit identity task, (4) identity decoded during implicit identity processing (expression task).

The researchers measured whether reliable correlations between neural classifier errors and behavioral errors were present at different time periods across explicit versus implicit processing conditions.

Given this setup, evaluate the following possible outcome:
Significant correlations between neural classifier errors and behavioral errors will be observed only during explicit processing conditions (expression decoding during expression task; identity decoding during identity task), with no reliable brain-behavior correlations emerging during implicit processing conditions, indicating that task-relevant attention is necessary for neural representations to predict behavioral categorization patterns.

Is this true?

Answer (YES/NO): NO